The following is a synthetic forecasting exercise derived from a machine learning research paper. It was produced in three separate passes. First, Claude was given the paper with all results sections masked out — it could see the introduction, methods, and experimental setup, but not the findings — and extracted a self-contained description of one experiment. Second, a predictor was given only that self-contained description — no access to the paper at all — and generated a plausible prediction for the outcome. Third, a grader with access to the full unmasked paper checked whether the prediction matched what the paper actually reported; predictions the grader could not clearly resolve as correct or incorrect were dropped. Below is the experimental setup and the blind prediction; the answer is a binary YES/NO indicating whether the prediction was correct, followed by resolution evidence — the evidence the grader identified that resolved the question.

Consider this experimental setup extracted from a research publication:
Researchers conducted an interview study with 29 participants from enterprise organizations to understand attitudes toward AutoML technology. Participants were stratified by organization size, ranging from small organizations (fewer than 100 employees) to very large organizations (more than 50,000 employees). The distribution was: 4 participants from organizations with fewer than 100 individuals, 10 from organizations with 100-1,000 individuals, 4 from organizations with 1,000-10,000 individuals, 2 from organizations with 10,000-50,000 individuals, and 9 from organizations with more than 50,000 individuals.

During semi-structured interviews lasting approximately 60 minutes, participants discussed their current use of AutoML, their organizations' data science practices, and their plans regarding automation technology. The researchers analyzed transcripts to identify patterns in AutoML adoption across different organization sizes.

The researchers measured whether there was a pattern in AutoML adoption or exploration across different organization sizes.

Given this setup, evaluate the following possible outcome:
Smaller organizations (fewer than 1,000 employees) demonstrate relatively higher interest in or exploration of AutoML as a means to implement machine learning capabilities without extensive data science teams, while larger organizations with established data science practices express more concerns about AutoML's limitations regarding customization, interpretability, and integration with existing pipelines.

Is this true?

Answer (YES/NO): NO